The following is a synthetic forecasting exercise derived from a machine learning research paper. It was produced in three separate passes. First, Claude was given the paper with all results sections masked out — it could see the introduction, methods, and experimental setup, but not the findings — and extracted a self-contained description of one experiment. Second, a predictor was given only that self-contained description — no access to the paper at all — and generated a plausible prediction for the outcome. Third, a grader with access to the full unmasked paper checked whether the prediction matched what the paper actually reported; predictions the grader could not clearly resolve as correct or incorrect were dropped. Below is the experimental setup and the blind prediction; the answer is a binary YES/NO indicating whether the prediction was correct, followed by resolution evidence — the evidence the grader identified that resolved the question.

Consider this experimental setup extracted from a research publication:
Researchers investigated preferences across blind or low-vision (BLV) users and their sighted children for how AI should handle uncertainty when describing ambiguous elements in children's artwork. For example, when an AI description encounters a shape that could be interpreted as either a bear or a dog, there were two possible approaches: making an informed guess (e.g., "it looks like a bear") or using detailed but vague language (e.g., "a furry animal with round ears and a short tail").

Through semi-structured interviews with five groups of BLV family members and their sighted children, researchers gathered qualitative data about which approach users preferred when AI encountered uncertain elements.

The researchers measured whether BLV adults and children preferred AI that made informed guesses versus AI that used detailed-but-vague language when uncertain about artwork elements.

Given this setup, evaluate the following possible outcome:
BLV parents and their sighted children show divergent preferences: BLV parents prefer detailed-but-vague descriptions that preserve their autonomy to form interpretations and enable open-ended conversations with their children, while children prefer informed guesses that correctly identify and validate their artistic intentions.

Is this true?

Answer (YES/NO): NO